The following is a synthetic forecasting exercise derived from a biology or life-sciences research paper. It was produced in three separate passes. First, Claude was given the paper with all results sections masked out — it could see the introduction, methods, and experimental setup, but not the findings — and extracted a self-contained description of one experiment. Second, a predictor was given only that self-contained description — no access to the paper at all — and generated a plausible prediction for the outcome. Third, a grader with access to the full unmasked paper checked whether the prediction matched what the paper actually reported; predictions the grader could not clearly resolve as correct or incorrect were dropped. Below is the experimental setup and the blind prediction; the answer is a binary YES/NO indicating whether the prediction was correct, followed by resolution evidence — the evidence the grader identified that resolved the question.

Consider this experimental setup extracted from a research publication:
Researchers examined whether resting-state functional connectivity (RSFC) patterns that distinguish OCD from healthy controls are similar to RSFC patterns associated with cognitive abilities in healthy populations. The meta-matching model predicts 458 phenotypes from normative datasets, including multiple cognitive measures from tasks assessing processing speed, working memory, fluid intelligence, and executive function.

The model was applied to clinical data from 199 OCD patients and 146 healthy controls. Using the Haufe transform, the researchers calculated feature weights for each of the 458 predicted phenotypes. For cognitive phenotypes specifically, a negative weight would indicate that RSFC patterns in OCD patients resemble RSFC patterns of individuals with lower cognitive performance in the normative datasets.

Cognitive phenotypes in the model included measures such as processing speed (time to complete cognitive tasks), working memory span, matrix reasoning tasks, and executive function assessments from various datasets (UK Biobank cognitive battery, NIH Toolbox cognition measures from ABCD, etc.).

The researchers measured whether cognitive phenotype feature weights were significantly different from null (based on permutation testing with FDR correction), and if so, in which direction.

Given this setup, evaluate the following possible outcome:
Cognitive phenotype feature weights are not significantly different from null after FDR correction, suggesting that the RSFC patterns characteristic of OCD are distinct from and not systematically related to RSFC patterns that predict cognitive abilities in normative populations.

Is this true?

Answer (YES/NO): NO